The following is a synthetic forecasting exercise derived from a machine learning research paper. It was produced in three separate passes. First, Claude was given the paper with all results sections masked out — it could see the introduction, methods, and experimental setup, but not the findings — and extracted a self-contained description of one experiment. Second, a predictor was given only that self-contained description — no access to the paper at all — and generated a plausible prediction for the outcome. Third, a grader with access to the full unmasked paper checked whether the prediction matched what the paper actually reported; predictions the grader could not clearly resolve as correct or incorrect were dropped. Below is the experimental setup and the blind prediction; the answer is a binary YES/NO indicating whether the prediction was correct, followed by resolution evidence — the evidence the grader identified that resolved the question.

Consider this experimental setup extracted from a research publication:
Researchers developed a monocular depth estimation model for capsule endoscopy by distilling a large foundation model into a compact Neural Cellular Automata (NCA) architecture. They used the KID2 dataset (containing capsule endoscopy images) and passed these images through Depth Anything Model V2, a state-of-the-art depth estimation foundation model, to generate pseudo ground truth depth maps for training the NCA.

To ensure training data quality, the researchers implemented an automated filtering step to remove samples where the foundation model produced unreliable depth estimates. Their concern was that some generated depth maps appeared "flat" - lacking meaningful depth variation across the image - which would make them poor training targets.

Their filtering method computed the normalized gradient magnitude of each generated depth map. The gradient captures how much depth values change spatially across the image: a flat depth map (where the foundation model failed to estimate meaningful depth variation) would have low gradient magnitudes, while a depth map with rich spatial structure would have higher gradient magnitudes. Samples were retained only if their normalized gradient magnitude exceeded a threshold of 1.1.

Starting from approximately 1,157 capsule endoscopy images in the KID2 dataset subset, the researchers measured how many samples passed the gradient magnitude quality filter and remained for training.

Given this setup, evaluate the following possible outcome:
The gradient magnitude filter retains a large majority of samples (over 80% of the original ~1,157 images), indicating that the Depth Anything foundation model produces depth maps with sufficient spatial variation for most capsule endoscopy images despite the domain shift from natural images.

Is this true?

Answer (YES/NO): NO